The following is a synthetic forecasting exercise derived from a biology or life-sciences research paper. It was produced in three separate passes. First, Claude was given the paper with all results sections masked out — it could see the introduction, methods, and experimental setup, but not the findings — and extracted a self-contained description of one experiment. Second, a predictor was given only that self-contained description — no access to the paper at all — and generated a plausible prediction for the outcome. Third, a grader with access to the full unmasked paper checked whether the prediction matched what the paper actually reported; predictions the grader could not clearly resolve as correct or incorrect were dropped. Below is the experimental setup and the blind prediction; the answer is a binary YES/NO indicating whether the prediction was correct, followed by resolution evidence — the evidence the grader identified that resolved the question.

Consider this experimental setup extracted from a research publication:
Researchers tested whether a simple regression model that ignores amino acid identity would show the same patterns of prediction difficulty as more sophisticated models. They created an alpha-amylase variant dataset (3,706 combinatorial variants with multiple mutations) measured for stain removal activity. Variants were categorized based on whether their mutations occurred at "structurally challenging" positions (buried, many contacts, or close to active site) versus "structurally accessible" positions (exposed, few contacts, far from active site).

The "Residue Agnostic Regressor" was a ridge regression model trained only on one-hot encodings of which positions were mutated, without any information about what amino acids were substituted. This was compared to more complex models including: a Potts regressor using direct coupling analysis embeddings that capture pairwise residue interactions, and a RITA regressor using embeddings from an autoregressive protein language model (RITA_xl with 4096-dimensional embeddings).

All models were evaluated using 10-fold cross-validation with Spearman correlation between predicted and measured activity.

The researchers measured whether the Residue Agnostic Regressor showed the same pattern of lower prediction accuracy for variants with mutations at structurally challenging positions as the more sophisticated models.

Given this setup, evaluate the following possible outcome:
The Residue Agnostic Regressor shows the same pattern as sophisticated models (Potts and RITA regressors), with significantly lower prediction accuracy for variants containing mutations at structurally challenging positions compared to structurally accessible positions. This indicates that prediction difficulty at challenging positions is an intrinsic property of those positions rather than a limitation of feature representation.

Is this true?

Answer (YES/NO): YES